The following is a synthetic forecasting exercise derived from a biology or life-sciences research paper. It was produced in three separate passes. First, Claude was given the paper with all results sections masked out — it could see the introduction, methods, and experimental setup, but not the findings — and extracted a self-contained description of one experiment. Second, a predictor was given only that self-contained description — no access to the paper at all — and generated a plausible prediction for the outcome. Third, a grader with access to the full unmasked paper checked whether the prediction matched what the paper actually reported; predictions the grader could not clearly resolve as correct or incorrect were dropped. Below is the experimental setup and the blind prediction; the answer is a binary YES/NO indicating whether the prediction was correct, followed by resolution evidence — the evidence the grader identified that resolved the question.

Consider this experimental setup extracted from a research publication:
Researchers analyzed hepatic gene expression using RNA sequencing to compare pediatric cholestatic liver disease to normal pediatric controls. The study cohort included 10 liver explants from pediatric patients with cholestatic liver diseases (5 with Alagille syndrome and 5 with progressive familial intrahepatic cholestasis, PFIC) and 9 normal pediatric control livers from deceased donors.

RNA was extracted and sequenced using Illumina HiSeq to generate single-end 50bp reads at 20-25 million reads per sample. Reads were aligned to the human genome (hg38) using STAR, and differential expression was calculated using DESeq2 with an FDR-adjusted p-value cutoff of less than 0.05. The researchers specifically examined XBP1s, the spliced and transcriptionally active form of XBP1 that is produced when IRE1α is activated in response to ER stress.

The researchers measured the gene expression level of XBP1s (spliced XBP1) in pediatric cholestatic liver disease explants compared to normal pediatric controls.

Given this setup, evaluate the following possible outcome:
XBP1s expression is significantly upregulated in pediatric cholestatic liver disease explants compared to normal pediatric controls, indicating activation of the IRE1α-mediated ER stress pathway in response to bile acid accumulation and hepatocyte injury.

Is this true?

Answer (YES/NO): NO